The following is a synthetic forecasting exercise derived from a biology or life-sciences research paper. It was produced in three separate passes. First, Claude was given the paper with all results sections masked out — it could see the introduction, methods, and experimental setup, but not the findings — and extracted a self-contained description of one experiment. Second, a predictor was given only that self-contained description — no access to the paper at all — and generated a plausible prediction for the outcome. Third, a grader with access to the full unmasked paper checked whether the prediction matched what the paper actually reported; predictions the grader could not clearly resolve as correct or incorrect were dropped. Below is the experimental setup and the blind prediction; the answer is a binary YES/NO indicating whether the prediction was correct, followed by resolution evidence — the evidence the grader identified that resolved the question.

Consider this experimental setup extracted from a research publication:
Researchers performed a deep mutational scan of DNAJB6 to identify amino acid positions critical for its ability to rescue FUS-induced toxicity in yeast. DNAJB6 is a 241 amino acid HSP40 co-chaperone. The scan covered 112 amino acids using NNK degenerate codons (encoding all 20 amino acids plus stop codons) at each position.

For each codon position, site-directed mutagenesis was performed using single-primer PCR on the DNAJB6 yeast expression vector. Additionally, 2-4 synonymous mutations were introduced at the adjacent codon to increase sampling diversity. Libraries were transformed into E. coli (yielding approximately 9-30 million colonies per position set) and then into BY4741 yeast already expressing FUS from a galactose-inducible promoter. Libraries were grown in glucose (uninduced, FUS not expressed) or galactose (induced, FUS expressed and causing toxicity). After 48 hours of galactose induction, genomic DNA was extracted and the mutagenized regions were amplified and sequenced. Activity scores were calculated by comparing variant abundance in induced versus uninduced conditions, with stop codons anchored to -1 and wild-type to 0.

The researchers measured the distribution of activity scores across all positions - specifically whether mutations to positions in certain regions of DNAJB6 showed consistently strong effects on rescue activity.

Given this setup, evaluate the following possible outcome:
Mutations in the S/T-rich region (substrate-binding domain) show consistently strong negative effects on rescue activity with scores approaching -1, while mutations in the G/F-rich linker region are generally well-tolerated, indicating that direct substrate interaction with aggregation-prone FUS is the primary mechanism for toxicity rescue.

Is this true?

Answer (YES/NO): NO